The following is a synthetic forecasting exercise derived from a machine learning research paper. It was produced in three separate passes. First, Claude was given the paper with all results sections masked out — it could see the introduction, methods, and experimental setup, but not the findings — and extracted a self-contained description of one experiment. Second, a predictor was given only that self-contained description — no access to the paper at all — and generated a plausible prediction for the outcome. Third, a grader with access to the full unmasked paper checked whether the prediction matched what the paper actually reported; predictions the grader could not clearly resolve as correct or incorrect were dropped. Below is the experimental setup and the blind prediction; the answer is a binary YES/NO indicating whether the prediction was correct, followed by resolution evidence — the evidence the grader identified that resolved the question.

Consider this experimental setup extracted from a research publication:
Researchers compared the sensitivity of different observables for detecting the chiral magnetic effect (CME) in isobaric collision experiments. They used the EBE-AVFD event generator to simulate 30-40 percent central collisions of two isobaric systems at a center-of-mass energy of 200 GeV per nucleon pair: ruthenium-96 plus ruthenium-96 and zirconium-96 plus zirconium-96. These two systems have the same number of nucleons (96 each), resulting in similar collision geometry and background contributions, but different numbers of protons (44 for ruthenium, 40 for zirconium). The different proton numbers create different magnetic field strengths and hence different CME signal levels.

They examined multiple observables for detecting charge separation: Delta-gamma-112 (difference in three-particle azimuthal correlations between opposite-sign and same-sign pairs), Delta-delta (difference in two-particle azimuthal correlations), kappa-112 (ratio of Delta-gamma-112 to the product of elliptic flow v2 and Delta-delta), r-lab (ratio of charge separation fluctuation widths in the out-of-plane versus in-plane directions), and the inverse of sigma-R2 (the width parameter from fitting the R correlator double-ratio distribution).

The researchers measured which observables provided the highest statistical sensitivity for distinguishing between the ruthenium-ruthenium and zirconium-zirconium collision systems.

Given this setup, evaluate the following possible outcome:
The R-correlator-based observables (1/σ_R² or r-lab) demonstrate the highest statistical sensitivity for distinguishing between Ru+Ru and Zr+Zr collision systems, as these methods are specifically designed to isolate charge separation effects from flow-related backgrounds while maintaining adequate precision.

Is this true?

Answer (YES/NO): NO